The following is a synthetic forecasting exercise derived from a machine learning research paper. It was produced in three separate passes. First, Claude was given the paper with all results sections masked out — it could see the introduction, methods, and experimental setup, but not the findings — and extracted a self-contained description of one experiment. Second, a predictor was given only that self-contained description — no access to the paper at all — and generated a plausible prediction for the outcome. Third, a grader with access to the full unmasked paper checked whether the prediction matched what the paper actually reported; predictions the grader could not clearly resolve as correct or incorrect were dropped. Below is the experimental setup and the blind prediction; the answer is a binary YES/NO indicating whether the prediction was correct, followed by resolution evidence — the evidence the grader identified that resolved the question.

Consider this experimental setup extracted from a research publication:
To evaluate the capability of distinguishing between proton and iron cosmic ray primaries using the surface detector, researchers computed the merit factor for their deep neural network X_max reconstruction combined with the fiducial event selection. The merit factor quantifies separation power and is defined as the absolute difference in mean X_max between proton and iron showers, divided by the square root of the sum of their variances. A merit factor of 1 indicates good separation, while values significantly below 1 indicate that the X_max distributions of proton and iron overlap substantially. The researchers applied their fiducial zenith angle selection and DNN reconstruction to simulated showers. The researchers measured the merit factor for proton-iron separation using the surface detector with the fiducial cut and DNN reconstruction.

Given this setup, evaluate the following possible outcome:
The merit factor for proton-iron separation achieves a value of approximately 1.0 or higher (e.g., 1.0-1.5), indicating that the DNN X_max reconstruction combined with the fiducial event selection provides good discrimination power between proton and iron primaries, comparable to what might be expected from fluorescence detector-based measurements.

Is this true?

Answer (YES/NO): YES